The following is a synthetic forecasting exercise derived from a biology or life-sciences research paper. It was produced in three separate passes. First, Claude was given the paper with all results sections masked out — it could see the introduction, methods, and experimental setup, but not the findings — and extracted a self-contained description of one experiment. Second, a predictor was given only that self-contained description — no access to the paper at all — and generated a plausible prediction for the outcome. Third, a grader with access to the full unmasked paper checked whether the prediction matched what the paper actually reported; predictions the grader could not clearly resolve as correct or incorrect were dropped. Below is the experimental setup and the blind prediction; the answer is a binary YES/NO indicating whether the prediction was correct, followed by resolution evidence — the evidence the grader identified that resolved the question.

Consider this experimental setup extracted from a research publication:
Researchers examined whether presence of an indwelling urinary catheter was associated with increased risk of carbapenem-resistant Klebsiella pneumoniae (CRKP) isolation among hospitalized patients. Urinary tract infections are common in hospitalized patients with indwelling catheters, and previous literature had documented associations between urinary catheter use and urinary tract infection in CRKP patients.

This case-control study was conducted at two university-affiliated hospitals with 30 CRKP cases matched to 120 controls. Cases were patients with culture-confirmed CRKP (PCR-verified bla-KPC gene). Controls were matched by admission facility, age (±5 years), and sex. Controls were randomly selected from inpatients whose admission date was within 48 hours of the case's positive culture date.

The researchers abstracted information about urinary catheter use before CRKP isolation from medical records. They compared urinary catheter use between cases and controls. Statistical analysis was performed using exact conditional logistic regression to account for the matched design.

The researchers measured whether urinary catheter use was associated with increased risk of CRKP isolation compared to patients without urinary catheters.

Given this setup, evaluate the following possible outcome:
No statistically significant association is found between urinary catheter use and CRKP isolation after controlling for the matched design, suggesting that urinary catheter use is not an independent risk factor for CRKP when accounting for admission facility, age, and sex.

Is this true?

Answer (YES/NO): YES